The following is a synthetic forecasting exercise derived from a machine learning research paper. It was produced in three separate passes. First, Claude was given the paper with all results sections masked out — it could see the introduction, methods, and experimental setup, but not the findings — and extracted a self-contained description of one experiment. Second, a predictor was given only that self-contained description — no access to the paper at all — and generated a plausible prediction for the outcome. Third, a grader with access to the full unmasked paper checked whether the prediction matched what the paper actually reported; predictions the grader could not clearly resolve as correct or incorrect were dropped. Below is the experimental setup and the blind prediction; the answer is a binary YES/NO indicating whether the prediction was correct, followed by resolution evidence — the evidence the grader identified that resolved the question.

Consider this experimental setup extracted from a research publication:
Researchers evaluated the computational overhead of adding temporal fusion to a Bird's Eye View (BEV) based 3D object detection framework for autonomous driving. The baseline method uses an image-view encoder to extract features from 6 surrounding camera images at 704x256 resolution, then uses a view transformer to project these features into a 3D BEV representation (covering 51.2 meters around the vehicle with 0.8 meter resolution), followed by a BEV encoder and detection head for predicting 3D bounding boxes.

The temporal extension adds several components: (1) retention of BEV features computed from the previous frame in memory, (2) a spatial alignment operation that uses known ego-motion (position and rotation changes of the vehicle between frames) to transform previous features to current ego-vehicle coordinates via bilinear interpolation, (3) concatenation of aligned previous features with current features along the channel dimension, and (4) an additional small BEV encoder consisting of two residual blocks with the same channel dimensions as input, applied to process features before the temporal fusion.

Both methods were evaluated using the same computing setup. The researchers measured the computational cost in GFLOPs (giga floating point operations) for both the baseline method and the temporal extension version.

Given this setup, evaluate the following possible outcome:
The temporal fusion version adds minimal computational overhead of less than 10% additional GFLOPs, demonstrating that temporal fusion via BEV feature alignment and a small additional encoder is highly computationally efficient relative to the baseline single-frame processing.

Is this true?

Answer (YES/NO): YES